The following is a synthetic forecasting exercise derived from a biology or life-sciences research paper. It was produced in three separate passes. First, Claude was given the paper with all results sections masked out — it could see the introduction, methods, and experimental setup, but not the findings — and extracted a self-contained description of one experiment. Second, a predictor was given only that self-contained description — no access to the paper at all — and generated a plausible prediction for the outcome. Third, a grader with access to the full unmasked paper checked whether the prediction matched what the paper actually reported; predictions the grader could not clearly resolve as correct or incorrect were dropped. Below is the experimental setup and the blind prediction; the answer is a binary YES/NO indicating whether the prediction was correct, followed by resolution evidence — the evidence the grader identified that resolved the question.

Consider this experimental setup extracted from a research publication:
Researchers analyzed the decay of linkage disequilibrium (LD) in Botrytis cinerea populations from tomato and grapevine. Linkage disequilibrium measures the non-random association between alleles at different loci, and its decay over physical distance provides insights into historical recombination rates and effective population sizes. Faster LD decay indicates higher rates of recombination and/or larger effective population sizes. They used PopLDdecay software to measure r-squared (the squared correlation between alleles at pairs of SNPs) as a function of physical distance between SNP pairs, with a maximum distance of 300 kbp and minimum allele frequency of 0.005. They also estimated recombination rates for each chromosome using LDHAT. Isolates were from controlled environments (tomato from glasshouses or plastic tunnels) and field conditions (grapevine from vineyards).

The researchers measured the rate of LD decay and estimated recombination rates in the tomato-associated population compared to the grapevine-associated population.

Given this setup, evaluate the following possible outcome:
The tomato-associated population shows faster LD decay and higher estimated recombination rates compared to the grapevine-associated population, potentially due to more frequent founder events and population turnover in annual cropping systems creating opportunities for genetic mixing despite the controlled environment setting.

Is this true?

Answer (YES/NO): NO